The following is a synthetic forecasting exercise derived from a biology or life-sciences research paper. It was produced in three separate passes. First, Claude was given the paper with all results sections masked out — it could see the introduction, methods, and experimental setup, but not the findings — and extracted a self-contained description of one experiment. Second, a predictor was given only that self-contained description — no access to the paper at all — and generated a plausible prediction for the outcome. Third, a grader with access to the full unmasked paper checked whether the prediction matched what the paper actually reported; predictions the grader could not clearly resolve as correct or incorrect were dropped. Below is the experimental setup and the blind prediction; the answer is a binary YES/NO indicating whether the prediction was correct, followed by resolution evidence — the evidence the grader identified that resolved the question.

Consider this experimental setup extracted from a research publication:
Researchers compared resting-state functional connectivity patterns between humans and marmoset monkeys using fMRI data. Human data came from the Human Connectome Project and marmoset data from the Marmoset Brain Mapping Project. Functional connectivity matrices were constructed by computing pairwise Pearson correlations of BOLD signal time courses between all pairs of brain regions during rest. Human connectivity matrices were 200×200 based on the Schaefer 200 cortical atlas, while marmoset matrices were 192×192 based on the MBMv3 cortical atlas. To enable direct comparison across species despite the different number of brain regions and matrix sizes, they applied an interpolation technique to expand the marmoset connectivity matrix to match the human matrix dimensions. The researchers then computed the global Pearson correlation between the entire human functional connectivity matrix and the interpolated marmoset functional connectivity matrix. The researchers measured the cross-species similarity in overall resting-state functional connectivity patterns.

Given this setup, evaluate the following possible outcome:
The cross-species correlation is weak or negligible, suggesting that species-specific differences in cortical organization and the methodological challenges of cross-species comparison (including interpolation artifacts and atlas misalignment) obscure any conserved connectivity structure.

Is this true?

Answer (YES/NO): YES